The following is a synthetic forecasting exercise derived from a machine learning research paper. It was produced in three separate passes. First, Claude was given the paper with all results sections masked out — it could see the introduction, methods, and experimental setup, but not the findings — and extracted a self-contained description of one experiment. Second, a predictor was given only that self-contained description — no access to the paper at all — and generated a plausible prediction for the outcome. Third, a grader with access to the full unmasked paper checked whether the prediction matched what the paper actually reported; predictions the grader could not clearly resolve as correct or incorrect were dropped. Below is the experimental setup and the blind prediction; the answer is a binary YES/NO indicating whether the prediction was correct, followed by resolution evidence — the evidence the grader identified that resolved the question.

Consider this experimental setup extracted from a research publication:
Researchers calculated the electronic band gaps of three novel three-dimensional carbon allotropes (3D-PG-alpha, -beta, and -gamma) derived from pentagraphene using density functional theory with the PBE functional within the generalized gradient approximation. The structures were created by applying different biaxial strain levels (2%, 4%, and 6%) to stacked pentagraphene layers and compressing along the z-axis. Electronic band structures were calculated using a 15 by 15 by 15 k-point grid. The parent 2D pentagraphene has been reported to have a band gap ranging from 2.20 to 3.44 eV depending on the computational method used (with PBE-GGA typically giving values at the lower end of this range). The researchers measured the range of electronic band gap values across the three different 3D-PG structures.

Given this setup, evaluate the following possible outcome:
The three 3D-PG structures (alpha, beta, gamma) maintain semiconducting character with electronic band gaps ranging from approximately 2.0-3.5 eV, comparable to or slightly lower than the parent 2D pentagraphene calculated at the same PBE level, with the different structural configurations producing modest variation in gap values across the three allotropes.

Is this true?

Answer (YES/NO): NO